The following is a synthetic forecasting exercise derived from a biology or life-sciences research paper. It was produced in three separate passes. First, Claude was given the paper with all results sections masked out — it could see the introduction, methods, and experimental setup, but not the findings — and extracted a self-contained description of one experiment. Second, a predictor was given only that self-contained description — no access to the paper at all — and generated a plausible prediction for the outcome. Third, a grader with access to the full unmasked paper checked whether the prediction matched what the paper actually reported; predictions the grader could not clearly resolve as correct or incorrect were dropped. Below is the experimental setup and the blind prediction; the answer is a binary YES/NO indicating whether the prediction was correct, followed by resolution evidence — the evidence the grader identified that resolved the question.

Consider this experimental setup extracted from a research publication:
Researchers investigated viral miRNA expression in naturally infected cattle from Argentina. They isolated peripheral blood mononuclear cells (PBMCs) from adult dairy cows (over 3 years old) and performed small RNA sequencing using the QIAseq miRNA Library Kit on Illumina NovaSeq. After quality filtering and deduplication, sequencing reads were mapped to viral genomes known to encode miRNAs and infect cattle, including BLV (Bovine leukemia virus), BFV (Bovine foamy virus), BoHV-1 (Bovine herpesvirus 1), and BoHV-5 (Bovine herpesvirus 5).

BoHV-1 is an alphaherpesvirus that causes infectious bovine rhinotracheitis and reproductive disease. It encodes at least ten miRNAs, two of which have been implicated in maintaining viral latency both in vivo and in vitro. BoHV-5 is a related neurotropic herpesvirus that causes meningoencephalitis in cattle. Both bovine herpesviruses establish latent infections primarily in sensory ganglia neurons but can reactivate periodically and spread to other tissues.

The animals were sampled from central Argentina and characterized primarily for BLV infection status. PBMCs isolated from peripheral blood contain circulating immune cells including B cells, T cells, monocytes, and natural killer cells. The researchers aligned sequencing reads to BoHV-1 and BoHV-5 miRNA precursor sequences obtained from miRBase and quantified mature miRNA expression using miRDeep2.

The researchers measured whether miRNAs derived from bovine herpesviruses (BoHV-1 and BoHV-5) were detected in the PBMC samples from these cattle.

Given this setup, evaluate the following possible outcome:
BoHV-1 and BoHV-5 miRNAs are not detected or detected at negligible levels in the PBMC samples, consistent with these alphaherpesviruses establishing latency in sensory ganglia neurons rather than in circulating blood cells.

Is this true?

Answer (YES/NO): YES